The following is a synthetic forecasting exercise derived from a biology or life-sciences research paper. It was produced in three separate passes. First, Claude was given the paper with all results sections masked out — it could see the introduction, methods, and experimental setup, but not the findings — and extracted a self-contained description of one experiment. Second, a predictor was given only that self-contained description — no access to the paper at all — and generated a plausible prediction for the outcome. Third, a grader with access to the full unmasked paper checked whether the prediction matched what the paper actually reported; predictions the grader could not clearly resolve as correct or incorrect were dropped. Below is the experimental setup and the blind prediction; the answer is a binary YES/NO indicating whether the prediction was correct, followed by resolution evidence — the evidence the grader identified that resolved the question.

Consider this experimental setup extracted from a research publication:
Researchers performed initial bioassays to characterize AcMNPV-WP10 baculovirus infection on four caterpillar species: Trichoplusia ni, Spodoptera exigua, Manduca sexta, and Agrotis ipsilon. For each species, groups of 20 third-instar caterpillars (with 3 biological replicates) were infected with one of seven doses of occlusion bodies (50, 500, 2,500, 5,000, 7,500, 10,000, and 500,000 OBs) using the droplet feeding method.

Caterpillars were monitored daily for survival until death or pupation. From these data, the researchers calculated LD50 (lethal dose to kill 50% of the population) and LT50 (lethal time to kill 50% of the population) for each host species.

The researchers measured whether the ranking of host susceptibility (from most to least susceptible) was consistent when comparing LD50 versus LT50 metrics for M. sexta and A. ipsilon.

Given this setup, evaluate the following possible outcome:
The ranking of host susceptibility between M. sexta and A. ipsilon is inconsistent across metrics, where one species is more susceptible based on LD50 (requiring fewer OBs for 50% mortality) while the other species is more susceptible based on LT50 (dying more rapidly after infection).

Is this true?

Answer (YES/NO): NO